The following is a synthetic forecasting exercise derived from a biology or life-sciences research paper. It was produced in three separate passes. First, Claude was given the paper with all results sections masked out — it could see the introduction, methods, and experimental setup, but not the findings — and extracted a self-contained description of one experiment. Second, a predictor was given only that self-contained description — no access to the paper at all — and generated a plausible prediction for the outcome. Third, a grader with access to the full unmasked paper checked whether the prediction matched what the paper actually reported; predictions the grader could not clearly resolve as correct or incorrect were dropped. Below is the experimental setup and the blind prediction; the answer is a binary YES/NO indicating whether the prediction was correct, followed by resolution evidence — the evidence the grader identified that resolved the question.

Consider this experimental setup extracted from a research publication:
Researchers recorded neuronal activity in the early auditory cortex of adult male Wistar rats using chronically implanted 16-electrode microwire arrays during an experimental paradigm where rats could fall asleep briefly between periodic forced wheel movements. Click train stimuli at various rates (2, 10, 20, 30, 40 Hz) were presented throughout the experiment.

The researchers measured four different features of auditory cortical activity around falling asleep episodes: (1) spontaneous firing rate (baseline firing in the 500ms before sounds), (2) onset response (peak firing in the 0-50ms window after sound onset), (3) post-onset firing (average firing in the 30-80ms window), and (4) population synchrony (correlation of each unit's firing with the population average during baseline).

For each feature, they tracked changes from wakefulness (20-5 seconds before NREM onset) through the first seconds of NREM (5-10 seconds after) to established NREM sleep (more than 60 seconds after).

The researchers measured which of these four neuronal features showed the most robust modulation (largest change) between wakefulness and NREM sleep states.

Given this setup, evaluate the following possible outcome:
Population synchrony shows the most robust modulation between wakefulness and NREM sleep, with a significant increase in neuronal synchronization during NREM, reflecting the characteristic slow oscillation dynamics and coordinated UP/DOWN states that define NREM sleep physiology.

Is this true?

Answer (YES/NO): NO